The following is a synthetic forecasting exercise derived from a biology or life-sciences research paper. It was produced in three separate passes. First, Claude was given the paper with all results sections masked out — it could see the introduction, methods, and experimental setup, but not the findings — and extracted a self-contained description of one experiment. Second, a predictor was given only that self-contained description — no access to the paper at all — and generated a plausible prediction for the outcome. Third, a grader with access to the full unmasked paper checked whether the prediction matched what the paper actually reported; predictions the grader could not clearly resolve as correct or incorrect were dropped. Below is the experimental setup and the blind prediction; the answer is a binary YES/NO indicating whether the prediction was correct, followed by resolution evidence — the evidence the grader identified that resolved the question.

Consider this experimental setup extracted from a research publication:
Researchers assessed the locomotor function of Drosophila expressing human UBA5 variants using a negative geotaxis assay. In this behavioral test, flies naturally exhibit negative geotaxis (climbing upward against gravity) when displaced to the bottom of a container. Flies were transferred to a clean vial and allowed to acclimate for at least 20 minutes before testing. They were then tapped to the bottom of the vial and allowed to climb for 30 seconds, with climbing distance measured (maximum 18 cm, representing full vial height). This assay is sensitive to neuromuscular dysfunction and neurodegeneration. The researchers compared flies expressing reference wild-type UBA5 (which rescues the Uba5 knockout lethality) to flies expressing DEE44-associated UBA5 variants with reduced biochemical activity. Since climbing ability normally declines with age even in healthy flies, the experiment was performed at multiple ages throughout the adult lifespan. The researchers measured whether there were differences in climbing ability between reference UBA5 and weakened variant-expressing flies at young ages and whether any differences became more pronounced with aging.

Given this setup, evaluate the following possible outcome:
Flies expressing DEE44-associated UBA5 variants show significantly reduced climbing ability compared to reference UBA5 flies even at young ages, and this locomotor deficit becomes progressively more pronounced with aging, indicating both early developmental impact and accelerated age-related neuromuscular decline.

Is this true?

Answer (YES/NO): YES